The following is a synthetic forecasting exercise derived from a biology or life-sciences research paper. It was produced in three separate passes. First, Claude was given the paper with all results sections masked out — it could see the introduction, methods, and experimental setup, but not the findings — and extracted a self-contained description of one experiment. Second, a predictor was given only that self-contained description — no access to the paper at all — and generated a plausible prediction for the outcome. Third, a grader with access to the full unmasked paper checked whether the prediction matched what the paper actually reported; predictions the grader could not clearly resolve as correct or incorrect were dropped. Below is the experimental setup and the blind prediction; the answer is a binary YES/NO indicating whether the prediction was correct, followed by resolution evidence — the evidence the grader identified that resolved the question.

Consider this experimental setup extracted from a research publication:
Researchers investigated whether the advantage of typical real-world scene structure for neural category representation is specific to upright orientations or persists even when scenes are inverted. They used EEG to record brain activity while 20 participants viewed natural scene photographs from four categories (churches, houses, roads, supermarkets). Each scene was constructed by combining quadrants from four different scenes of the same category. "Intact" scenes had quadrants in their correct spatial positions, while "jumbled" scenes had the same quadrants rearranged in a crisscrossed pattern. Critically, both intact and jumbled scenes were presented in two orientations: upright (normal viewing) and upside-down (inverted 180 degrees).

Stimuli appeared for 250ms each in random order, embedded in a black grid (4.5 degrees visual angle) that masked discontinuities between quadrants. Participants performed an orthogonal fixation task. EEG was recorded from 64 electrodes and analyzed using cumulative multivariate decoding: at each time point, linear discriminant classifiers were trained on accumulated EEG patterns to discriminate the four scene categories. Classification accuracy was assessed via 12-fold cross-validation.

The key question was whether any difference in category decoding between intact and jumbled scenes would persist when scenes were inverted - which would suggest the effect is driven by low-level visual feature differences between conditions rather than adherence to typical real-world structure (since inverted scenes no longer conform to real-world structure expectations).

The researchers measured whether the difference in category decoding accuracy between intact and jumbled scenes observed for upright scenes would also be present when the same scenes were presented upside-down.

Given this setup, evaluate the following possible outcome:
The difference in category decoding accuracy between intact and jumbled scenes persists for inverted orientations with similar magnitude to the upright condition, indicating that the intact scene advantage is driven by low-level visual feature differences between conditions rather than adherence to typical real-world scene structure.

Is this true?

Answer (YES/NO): NO